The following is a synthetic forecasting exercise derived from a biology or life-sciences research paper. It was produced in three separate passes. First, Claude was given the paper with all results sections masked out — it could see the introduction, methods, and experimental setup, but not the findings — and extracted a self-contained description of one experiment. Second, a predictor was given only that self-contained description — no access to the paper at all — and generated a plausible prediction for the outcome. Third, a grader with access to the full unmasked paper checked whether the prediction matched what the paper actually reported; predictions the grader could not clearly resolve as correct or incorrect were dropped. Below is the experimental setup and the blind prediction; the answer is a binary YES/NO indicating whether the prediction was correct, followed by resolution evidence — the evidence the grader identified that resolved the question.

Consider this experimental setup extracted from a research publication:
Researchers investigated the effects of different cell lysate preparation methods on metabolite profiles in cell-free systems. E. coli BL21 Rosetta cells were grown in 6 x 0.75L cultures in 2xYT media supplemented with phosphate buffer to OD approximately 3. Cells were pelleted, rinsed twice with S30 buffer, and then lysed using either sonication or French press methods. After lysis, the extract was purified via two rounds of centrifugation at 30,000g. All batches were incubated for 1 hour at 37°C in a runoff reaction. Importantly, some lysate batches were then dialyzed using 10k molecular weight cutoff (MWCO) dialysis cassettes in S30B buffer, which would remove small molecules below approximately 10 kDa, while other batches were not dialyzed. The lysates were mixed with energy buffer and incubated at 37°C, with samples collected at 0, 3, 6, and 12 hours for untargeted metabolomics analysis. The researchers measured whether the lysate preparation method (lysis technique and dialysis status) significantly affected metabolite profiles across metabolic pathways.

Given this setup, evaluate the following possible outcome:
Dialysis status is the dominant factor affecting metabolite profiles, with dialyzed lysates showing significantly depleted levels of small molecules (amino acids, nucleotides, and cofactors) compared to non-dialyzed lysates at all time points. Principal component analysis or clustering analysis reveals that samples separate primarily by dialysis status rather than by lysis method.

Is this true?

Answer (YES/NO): NO